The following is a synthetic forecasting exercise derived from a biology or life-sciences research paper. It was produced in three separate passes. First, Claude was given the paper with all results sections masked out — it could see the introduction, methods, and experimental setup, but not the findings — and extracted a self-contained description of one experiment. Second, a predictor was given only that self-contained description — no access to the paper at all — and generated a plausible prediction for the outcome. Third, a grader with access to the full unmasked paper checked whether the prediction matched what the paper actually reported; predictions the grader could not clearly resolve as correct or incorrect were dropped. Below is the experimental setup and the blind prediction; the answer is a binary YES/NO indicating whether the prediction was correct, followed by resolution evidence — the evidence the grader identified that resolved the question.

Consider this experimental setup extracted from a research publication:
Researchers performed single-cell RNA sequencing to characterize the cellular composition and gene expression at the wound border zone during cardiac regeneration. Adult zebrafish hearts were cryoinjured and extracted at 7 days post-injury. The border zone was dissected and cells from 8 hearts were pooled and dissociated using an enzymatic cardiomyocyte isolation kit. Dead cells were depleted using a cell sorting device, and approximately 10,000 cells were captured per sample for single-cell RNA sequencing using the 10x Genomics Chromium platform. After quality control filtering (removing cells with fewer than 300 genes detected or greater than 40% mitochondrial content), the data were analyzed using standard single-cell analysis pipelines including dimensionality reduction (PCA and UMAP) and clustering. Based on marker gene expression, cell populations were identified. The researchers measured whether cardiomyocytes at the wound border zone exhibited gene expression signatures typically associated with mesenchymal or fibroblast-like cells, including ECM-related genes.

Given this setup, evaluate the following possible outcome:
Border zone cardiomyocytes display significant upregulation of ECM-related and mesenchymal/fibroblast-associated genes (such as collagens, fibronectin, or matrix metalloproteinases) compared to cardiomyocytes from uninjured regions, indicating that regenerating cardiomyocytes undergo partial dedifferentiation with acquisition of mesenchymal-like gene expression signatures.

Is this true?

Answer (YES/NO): YES